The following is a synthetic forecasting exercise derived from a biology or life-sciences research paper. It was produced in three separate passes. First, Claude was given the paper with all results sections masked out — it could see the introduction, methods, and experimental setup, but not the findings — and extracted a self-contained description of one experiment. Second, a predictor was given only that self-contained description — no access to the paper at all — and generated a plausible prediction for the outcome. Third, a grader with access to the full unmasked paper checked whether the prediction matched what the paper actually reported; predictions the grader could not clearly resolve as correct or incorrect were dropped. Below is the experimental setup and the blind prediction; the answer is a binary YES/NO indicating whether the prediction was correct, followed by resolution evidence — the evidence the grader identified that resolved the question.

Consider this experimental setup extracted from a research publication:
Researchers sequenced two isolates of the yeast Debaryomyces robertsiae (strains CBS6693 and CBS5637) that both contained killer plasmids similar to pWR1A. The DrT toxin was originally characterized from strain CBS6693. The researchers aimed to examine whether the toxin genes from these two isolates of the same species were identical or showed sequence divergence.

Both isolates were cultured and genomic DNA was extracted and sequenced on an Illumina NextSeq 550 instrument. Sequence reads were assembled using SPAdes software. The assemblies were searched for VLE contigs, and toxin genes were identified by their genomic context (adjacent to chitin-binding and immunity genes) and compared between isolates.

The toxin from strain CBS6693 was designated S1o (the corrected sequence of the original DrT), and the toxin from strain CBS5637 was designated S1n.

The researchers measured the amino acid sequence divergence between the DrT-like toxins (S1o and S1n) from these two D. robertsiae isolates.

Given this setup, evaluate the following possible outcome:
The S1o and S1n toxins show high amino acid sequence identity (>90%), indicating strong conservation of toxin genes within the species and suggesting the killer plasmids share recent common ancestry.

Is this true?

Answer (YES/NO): NO